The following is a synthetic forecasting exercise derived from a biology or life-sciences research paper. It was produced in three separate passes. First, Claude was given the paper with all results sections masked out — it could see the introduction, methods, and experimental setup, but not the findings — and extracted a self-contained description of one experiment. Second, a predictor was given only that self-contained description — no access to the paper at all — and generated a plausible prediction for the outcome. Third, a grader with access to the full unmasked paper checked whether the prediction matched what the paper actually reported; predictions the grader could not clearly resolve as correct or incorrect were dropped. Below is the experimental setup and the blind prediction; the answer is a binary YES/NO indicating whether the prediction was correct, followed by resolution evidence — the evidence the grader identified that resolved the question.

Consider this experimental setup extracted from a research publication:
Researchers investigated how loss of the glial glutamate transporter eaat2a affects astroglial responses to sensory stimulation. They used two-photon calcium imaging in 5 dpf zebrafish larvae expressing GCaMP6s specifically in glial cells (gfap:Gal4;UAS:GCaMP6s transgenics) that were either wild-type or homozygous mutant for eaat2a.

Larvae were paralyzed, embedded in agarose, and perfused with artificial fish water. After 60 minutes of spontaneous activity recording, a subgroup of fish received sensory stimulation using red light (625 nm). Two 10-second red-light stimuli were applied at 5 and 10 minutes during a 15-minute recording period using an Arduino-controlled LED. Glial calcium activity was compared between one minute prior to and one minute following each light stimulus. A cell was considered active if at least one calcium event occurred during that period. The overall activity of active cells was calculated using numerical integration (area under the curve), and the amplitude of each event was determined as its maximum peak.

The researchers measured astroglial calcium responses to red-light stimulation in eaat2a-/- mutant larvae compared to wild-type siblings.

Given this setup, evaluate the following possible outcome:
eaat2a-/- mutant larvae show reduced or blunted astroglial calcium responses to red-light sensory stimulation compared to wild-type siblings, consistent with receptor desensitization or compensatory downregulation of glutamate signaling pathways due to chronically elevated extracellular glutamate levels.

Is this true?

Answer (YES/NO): NO